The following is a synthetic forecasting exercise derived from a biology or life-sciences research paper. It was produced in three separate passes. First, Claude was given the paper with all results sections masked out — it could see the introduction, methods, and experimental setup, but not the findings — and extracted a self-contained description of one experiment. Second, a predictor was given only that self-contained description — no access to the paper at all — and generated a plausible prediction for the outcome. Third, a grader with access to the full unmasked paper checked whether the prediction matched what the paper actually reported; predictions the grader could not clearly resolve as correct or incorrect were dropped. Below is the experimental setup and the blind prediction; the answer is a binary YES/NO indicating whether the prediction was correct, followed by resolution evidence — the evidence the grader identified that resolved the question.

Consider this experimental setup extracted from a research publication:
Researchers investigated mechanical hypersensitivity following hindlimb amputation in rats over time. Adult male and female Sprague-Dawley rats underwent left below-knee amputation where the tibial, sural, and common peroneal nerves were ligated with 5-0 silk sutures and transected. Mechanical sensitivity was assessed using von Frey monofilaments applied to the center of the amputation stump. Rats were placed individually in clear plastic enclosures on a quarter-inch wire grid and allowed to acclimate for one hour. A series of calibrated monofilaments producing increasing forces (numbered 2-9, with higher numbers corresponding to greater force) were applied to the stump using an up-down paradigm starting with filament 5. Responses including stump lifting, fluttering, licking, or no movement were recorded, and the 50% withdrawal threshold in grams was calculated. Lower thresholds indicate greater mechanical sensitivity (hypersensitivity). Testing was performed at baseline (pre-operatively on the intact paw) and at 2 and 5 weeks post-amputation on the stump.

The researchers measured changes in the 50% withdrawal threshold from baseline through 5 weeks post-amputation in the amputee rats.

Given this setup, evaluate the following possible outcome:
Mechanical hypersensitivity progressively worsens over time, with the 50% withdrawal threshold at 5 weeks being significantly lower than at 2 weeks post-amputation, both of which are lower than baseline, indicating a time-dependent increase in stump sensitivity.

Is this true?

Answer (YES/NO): NO